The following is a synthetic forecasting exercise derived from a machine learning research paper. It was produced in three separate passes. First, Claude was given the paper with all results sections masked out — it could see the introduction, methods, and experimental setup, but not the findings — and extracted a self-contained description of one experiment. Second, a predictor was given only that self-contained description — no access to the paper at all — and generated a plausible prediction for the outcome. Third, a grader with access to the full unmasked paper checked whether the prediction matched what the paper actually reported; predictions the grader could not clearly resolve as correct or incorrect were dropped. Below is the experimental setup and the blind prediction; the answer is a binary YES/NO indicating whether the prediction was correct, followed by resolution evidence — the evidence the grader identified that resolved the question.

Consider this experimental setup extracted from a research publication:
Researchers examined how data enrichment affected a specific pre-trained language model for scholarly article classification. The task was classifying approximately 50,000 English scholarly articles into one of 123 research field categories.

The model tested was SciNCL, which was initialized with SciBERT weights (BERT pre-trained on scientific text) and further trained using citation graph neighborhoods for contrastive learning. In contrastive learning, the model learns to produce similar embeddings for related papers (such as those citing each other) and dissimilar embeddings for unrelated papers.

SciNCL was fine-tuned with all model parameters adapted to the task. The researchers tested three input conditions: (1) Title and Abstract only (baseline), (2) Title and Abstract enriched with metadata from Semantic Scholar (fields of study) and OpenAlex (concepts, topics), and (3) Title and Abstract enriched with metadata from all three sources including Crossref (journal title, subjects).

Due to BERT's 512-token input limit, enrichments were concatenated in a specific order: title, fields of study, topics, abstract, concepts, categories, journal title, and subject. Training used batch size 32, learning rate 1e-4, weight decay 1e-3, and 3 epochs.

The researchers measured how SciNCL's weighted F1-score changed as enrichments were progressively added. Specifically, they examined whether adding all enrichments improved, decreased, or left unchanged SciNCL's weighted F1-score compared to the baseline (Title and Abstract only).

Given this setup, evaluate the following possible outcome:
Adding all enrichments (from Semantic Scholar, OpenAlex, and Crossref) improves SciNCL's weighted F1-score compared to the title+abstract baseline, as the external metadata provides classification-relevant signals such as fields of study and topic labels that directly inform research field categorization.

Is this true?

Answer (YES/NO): YES